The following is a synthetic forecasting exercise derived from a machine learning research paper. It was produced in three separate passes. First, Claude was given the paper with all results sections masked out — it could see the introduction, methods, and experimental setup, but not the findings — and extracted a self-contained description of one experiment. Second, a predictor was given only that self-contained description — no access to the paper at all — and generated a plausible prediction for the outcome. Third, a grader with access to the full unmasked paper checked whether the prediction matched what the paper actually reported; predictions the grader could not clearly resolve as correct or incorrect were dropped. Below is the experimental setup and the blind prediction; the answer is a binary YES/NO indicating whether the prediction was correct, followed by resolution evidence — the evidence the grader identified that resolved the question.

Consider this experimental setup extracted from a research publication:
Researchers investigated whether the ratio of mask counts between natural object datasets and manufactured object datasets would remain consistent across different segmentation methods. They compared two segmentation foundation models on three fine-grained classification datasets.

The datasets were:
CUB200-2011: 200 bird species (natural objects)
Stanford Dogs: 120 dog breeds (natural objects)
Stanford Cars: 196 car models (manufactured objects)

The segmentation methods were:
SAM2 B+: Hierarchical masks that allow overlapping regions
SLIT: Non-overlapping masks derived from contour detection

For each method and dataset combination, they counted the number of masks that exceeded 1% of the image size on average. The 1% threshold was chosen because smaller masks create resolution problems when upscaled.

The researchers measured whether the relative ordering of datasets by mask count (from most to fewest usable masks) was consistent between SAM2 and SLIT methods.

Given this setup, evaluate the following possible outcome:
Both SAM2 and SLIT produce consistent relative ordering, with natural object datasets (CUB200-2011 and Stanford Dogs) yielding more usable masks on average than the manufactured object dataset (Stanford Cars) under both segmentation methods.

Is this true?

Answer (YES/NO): NO